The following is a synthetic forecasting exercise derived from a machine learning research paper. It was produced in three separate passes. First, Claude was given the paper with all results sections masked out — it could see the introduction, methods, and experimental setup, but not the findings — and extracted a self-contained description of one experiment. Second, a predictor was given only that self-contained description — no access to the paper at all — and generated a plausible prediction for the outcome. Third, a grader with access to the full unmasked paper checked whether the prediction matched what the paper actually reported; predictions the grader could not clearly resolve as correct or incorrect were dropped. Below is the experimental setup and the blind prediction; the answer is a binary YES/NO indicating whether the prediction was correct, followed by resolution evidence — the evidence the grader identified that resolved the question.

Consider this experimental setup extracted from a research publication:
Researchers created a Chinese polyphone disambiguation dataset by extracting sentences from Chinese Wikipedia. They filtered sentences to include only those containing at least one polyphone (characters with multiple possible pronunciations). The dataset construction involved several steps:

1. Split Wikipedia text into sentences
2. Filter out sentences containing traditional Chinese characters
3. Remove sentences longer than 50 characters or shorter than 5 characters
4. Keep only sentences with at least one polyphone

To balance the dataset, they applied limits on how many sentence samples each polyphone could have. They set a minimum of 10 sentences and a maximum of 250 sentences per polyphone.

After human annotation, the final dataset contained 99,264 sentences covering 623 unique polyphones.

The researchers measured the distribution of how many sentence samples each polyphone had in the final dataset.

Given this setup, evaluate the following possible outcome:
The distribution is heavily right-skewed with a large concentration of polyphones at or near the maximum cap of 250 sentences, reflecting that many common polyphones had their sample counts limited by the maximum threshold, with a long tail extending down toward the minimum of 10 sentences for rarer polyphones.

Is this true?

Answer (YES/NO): NO